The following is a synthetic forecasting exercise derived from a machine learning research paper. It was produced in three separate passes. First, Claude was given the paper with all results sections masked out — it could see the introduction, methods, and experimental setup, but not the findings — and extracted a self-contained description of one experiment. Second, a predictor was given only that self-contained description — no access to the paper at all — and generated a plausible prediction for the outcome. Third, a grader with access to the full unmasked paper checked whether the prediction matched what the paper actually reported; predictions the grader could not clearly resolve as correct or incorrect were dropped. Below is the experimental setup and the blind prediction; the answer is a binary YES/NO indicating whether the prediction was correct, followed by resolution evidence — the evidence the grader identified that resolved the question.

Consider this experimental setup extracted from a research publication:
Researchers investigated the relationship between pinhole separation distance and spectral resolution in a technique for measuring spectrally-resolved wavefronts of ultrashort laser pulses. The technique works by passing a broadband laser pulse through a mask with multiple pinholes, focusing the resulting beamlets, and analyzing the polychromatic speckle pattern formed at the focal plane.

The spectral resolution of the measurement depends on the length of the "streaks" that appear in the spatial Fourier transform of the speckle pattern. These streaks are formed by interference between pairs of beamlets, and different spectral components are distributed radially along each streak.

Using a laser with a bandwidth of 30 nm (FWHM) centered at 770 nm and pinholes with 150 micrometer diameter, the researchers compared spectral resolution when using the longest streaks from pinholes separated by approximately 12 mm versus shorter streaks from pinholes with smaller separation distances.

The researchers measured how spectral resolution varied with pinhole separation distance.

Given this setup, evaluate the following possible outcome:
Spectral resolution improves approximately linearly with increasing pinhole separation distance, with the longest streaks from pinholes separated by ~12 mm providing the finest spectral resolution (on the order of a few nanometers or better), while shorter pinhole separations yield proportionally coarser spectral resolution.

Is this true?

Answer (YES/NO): NO